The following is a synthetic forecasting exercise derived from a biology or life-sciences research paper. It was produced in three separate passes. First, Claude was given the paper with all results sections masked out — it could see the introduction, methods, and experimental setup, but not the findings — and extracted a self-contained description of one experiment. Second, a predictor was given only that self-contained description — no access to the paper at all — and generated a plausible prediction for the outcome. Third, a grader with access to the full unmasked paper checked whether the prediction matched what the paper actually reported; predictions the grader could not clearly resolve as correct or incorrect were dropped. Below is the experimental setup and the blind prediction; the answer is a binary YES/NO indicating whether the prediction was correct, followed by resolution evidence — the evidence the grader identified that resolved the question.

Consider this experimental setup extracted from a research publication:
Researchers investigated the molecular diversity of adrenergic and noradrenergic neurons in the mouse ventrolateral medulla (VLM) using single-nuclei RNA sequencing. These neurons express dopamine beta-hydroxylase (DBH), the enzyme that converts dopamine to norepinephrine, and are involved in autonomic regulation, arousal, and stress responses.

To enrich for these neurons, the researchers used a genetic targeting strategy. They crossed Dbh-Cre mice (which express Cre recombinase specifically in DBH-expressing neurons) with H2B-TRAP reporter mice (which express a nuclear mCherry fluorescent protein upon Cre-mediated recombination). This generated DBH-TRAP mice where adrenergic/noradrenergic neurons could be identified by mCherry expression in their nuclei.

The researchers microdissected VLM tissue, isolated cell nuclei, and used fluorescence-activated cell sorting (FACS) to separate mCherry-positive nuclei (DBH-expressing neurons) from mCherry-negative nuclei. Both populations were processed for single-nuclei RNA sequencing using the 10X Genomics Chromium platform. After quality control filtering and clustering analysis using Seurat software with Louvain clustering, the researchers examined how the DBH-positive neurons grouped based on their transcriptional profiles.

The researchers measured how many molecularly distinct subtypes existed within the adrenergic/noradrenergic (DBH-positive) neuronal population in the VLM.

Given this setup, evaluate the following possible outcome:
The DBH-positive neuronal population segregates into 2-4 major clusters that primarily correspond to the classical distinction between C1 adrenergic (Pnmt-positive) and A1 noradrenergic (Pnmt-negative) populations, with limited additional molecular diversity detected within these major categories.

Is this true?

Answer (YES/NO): NO